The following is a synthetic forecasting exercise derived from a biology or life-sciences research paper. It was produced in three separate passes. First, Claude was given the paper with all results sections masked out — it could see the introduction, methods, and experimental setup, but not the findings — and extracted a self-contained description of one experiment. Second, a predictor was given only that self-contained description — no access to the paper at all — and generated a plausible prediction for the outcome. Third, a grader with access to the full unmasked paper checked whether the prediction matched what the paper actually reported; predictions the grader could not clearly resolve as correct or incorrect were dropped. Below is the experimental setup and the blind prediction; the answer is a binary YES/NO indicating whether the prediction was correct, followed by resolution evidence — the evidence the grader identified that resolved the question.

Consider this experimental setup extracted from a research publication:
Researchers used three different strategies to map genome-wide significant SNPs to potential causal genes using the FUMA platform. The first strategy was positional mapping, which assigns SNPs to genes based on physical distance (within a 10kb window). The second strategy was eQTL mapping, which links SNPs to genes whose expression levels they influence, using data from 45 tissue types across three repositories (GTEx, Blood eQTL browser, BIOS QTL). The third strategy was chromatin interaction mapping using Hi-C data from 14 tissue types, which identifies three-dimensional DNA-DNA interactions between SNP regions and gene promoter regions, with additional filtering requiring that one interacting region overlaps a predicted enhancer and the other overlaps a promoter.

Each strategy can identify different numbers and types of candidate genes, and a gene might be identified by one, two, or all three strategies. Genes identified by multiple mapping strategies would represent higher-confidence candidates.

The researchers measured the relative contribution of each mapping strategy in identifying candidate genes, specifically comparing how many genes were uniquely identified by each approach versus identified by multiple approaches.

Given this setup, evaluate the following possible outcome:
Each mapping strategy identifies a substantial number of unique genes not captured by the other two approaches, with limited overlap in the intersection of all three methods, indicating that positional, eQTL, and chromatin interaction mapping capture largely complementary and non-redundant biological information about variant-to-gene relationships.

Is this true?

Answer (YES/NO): YES